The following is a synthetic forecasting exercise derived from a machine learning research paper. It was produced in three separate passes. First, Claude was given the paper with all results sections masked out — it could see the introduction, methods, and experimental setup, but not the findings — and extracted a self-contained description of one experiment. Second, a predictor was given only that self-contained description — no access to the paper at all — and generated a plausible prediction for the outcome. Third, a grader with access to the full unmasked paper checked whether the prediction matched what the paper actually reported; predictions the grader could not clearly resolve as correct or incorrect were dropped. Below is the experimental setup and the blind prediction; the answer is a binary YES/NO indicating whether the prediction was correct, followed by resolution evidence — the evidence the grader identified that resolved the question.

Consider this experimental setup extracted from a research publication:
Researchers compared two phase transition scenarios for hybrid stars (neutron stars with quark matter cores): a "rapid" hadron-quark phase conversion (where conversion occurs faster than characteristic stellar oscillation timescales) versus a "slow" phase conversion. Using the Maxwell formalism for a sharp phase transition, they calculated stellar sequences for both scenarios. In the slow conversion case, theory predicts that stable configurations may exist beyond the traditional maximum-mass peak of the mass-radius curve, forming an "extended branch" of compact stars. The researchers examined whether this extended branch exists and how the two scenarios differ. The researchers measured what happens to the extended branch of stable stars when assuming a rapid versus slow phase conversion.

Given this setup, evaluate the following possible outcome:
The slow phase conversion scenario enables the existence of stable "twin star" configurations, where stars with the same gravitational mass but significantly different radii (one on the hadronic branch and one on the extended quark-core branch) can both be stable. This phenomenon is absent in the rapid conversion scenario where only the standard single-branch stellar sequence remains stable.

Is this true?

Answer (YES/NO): YES